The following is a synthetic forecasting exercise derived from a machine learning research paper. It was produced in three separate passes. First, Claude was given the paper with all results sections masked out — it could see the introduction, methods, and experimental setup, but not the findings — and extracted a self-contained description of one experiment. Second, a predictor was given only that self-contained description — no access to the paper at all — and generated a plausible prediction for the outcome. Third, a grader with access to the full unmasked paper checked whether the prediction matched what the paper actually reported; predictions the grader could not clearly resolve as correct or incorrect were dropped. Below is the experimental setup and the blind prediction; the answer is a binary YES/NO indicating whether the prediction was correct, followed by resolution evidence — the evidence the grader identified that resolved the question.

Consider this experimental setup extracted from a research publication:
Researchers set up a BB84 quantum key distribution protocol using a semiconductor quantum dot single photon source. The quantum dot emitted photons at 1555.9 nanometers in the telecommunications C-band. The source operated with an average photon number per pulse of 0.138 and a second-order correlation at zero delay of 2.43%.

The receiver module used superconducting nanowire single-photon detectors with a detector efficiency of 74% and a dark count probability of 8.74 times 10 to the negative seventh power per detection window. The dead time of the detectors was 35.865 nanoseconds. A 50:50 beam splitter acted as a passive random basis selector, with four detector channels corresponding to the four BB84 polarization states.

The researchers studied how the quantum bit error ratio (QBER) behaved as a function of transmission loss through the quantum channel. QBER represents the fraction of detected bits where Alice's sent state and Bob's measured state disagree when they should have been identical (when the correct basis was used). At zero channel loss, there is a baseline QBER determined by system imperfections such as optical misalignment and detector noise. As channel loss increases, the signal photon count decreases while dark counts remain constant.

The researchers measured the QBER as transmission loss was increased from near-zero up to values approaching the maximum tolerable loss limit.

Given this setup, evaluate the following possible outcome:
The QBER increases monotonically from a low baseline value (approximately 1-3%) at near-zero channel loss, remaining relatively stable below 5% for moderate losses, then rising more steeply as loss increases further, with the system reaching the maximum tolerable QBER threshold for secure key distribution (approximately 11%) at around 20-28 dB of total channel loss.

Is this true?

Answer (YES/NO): NO